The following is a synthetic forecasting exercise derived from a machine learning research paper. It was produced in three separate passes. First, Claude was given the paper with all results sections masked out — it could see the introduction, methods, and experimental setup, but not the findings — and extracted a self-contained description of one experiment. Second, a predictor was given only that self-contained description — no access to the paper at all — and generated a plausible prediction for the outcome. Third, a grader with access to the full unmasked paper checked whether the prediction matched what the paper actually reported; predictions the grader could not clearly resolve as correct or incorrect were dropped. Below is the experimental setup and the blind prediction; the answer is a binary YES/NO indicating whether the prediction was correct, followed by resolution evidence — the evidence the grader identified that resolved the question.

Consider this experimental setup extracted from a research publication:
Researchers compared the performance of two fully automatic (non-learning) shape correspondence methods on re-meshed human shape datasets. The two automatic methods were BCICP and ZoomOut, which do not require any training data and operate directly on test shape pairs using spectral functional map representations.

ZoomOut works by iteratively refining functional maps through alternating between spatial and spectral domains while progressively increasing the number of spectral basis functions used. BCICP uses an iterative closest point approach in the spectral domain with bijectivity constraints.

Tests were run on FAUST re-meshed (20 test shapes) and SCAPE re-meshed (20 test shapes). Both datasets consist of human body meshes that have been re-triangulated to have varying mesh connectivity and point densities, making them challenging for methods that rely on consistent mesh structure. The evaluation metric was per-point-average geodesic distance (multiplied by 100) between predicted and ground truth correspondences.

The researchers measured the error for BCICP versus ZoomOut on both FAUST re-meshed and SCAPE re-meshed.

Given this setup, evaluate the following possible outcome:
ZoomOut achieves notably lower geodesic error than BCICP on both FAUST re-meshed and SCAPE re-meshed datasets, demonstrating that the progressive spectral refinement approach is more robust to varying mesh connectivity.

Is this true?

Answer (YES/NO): YES